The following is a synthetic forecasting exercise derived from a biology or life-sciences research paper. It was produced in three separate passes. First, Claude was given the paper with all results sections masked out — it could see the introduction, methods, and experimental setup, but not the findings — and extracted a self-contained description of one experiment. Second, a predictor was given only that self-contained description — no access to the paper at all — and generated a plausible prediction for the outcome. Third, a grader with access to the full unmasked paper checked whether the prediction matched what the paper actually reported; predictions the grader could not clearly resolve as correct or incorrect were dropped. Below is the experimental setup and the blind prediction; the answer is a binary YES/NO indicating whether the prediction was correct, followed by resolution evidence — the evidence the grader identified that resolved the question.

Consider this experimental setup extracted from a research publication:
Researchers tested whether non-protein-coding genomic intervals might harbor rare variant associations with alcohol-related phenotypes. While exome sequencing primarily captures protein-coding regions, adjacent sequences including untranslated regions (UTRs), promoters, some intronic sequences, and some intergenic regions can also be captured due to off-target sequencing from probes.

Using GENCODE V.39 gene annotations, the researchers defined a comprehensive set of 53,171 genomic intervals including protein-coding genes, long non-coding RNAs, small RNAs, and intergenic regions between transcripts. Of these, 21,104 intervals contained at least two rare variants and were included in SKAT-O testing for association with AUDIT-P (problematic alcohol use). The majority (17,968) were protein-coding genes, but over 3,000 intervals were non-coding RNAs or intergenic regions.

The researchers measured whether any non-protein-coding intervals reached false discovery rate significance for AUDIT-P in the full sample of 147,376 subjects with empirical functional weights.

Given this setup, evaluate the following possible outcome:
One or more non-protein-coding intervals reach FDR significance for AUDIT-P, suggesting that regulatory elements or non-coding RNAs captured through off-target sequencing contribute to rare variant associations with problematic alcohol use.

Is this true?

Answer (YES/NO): NO